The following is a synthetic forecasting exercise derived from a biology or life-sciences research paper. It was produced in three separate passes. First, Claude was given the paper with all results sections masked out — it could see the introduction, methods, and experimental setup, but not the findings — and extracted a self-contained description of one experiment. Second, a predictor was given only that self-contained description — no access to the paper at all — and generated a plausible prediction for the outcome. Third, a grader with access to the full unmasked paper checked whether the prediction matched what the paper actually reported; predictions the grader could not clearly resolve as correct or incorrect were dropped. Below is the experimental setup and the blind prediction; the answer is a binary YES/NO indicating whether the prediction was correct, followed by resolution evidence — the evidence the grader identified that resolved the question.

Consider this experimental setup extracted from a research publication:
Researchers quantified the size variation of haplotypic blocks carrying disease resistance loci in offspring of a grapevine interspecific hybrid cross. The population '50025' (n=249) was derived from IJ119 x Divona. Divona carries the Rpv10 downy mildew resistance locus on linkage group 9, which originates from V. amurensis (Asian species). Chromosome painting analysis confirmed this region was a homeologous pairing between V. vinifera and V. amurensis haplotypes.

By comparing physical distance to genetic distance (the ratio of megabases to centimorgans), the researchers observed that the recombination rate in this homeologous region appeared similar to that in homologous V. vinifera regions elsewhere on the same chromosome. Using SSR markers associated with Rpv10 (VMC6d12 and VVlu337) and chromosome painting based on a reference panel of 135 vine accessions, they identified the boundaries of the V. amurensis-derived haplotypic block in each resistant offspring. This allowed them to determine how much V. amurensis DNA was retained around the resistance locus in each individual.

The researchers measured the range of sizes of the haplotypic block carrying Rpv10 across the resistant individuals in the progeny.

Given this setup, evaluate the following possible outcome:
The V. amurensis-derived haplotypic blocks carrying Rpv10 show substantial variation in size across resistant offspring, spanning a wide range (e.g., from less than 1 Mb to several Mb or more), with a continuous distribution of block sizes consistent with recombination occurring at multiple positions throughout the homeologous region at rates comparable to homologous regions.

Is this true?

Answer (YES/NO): YES